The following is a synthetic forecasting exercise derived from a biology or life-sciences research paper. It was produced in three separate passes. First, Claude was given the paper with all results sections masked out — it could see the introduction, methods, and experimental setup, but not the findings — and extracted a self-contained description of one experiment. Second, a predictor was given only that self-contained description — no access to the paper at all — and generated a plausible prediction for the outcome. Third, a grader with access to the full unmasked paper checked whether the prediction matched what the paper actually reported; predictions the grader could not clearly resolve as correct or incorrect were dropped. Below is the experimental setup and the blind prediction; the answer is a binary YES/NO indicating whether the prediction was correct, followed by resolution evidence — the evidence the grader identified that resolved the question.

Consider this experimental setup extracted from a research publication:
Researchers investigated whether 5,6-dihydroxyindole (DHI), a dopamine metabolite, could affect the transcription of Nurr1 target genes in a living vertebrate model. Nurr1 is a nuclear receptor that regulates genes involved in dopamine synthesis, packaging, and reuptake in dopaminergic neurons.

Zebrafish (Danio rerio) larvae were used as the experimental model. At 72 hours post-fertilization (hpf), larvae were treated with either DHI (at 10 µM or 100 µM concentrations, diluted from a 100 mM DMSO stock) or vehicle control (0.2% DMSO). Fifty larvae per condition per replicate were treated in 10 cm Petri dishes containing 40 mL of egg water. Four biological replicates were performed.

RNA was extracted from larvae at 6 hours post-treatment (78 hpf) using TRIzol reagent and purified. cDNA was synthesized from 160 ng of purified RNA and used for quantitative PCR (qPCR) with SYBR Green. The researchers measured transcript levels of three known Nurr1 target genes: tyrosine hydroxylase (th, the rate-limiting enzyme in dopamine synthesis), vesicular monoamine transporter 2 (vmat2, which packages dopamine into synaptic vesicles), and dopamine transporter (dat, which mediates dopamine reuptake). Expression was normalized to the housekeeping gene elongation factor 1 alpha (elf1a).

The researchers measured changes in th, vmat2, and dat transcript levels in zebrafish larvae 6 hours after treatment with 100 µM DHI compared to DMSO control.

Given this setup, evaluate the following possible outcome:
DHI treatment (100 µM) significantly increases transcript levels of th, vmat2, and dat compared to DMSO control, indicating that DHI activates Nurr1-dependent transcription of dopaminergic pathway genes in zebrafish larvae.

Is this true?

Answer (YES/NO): NO